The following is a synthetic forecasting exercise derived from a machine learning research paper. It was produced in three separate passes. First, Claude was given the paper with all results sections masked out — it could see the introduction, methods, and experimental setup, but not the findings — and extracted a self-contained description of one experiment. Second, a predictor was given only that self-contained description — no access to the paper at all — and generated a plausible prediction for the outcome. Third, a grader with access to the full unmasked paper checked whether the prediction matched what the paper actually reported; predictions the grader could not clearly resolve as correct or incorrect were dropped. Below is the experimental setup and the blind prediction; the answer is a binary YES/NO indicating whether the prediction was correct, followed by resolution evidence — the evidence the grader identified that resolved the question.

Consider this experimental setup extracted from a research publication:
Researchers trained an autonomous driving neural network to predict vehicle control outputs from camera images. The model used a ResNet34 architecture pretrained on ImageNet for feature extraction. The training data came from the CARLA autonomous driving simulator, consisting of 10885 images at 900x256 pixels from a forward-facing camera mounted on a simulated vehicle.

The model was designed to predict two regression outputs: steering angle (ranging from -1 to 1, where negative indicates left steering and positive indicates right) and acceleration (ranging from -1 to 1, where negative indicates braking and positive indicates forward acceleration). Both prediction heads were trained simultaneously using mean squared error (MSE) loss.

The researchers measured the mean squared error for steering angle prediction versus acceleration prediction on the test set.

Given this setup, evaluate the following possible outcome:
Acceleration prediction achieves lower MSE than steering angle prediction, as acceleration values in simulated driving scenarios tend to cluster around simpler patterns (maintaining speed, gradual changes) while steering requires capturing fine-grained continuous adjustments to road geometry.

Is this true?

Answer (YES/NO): NO